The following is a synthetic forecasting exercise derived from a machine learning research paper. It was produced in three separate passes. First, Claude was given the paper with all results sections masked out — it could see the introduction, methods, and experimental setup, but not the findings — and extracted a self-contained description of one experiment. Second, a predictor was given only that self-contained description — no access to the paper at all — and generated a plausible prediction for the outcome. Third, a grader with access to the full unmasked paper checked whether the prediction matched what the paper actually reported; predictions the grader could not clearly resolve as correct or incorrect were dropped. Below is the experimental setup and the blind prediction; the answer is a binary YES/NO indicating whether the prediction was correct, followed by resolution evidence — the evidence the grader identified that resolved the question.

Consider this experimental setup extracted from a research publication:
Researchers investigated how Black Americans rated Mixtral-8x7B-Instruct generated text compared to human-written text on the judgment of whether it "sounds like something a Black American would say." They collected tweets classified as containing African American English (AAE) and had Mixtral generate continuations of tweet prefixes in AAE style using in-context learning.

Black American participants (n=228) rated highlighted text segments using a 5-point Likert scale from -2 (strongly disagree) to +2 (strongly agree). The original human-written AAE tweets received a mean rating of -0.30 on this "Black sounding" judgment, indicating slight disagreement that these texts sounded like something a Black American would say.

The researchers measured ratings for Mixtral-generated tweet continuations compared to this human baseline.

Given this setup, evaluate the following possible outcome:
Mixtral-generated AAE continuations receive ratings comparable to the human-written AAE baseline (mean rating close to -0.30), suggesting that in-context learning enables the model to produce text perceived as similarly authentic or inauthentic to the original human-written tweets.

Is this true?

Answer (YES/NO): NO